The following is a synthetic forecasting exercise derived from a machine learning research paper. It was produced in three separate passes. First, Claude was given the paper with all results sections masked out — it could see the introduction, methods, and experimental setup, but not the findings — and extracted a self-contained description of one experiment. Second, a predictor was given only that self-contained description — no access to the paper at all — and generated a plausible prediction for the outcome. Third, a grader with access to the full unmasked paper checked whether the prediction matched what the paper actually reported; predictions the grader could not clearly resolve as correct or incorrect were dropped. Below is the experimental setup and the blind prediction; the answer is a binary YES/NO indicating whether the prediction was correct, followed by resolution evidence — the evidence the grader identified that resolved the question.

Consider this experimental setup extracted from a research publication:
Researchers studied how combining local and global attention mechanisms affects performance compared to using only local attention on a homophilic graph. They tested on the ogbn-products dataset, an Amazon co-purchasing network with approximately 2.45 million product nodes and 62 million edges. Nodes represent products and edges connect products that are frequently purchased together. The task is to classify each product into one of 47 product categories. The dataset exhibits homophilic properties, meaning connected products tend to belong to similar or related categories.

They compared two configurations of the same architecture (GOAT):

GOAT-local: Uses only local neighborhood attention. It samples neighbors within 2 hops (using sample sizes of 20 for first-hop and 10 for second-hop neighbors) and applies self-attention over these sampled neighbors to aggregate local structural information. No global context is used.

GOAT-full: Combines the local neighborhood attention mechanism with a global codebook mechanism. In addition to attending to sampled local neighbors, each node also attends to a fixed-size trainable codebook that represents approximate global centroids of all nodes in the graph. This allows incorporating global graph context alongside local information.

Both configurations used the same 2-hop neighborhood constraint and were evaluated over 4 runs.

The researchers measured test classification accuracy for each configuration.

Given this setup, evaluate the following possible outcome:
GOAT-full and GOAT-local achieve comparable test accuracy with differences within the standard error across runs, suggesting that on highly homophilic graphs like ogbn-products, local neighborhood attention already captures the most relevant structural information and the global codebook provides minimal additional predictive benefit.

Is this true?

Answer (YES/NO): NO